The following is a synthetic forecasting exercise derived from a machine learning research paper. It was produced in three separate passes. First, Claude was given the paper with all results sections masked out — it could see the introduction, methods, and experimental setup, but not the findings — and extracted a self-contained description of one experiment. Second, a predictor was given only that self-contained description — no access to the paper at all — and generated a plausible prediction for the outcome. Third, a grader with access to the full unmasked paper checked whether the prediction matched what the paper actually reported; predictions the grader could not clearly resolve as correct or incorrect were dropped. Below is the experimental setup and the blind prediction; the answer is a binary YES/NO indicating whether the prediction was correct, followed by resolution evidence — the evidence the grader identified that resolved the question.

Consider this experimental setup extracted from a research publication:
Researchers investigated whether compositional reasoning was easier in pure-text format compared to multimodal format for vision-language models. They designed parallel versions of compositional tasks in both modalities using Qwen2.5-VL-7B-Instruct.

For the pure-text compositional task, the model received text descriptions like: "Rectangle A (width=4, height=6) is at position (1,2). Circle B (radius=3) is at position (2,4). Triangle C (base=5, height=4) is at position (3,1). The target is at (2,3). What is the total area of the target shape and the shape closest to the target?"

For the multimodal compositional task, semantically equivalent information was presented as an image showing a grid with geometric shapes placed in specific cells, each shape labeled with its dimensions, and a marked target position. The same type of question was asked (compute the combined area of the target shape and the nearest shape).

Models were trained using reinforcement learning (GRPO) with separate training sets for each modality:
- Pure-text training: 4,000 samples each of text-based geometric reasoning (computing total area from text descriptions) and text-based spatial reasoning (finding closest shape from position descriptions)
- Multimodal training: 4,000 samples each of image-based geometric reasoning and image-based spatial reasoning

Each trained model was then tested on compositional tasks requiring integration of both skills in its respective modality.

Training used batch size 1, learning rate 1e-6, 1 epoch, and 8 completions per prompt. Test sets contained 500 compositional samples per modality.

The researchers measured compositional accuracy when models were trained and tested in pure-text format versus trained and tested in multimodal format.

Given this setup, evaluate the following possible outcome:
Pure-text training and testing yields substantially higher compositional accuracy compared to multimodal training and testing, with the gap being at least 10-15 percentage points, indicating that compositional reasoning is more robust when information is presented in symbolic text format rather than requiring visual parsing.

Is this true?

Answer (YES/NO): YES